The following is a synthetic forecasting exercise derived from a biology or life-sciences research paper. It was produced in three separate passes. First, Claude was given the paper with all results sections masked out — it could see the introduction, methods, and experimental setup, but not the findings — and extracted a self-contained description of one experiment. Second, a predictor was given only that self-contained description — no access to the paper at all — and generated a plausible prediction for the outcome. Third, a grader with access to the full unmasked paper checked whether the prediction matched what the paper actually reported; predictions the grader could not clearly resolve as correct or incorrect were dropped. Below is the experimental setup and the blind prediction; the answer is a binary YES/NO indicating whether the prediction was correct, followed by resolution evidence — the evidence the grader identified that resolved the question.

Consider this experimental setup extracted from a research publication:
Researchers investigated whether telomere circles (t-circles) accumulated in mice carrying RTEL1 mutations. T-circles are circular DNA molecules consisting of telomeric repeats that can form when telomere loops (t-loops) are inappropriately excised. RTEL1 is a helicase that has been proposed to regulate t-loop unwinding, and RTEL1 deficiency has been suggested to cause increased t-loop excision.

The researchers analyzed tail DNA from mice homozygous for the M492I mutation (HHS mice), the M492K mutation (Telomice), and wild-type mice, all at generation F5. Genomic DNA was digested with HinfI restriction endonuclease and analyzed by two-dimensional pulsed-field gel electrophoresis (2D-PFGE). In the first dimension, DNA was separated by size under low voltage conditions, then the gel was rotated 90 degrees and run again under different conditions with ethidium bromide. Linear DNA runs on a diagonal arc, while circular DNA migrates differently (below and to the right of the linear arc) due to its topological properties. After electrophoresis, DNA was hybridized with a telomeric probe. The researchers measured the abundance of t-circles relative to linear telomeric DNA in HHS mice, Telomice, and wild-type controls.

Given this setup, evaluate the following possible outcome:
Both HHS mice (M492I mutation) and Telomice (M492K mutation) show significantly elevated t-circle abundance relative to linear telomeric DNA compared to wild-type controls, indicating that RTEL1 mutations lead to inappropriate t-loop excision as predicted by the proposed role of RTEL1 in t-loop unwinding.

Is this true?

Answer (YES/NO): NO